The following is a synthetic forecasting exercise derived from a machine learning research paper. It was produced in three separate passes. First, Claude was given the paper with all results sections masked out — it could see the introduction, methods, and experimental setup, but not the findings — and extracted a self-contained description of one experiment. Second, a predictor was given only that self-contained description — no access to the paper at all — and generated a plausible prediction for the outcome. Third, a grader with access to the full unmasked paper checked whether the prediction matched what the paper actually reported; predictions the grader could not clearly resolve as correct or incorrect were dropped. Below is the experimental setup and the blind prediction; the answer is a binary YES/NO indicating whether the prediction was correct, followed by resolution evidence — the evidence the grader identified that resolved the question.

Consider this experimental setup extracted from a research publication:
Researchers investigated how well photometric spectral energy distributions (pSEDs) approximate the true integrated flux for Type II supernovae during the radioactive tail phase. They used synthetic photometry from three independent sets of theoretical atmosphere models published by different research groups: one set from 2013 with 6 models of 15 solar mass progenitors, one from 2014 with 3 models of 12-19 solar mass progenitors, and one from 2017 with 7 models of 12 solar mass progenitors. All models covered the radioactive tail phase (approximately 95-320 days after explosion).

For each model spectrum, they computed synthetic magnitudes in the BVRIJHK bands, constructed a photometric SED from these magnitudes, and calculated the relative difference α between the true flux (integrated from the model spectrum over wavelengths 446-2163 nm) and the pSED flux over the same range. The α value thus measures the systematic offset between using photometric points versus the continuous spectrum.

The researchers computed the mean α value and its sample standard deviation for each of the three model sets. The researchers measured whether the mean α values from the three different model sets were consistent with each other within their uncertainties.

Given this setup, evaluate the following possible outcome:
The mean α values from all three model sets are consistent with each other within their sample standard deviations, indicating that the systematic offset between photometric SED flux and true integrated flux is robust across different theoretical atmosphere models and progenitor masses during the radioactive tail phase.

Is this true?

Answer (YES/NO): NO